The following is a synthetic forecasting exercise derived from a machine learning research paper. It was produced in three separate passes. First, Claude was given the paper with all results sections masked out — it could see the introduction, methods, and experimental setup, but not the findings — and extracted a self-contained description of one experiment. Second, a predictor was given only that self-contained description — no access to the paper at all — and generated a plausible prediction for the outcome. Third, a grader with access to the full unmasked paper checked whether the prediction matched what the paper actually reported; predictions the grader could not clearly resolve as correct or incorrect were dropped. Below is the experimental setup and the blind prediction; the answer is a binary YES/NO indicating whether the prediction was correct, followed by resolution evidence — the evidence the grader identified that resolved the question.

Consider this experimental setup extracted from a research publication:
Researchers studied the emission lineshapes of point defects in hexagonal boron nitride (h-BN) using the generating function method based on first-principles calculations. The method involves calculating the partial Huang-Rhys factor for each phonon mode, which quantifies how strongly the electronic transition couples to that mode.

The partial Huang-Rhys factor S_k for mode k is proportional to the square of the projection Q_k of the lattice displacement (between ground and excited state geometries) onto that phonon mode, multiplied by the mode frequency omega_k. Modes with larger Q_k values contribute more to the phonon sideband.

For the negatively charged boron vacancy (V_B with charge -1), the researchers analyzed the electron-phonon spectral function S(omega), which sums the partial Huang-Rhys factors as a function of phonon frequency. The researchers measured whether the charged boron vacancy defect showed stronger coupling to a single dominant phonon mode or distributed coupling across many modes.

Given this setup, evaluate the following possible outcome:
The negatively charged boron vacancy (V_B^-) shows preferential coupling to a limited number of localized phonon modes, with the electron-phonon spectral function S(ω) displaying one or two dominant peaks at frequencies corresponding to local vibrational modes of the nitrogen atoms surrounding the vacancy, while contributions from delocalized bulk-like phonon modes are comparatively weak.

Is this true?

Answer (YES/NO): NO